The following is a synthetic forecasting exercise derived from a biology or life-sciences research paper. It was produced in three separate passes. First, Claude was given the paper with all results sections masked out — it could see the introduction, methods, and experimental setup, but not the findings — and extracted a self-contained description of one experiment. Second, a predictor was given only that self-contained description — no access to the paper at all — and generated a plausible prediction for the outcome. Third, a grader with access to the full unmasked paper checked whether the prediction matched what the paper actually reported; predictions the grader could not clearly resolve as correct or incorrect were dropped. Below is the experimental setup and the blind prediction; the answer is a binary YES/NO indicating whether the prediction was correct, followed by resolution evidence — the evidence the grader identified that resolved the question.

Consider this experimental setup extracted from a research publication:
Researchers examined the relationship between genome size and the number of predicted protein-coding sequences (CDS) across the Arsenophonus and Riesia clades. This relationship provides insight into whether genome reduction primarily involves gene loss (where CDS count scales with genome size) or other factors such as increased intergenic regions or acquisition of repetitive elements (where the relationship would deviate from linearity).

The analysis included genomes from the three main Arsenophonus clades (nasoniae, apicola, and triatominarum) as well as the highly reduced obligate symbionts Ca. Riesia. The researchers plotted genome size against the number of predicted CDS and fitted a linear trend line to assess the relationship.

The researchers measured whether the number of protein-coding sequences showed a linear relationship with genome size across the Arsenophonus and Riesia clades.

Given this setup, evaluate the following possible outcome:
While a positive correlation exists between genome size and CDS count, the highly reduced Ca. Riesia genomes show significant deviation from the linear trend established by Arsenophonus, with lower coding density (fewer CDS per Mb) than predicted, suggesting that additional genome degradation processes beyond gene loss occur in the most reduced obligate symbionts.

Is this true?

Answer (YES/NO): NO